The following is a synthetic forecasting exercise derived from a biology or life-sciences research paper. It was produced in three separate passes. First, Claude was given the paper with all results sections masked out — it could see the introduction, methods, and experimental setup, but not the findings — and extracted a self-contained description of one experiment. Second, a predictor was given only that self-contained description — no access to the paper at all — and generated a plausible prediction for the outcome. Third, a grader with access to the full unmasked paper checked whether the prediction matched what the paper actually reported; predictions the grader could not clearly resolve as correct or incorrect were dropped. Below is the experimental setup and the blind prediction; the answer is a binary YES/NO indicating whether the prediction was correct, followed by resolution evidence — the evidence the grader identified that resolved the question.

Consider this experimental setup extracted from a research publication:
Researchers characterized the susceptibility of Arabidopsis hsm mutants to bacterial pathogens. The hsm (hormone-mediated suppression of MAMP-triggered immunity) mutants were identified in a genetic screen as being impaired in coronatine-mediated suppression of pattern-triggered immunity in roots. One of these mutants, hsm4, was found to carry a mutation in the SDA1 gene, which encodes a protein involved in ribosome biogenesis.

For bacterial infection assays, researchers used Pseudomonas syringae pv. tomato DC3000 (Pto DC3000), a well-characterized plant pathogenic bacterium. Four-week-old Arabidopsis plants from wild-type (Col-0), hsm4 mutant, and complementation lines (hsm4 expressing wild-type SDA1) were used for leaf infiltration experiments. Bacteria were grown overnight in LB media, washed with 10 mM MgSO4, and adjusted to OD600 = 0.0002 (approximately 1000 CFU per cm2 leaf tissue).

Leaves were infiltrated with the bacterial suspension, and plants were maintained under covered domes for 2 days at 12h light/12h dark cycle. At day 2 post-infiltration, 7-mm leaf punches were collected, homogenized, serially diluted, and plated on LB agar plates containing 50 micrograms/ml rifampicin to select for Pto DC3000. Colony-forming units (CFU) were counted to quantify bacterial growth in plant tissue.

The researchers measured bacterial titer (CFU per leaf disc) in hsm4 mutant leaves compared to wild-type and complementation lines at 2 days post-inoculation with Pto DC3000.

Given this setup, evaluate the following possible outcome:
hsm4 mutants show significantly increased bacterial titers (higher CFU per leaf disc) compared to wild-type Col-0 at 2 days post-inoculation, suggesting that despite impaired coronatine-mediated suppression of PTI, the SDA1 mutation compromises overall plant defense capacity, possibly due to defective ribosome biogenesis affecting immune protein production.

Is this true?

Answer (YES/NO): NO